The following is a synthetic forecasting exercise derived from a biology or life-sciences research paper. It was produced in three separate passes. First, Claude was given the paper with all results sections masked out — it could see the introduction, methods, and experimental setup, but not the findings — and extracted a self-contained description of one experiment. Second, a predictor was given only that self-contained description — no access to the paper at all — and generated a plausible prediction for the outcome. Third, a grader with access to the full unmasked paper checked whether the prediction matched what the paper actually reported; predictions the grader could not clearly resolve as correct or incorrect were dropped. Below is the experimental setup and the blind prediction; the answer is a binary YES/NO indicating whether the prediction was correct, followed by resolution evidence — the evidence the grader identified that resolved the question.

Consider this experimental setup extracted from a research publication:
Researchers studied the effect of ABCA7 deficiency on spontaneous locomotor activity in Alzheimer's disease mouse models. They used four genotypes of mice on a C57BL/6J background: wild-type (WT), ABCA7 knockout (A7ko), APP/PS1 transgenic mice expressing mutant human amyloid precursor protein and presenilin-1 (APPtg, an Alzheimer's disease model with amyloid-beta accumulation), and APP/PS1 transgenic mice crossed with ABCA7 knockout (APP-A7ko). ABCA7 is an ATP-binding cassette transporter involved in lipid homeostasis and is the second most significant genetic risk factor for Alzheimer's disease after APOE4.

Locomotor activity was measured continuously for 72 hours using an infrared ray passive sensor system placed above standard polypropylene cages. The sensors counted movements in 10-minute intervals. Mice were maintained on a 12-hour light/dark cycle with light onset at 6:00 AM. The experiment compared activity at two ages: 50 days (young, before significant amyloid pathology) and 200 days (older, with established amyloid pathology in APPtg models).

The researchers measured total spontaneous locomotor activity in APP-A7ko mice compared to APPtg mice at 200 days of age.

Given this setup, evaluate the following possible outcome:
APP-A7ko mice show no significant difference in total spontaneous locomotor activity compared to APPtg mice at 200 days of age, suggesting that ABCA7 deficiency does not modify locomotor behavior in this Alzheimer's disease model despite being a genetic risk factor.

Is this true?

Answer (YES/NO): NO